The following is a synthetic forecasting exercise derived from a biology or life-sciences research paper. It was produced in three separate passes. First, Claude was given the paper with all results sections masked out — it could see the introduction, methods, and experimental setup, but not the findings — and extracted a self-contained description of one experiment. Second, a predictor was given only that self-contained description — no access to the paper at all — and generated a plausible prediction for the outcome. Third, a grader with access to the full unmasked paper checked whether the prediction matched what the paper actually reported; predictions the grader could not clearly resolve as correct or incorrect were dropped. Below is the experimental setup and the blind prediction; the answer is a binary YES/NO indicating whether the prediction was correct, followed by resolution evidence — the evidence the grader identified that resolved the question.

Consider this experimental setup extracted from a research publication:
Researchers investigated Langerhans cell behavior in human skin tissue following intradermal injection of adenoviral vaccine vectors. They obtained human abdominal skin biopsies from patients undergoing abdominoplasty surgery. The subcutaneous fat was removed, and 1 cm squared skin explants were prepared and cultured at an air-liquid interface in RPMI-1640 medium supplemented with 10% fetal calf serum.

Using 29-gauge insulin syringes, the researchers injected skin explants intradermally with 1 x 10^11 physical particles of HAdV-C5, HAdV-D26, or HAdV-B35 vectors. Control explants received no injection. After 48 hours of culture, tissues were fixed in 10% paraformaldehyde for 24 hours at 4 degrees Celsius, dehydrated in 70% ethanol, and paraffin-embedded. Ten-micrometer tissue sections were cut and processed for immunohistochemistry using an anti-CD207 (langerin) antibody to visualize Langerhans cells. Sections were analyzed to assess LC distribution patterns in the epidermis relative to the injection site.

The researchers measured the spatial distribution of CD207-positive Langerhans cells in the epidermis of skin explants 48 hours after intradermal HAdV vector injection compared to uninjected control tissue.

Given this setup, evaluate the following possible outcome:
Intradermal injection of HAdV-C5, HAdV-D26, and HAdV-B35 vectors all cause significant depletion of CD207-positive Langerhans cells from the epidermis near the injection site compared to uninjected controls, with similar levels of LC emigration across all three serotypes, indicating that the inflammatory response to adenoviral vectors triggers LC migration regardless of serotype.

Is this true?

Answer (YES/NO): NO